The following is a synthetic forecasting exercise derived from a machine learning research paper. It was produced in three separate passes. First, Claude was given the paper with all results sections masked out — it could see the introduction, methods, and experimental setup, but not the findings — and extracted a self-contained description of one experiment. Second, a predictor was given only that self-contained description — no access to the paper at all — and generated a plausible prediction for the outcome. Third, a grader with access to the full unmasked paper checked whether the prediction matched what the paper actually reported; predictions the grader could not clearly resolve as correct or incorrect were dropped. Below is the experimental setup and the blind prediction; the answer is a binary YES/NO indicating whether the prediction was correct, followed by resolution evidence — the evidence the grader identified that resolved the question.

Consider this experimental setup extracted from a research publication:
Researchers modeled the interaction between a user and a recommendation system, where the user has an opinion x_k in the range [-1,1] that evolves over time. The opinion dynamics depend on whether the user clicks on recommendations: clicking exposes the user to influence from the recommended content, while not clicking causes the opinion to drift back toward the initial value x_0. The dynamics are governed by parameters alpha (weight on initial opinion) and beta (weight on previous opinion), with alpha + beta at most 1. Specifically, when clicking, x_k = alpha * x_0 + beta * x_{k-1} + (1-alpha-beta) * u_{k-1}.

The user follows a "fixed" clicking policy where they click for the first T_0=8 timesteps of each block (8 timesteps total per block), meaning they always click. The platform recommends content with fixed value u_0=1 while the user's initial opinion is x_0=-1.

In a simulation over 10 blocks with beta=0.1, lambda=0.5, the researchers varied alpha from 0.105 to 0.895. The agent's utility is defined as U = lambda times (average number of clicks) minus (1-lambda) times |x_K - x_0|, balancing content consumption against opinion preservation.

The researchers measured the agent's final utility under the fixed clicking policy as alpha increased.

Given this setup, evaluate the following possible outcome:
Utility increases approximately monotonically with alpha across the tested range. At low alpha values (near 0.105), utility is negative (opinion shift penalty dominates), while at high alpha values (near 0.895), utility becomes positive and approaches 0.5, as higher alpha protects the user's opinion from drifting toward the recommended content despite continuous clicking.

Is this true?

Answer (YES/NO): YES